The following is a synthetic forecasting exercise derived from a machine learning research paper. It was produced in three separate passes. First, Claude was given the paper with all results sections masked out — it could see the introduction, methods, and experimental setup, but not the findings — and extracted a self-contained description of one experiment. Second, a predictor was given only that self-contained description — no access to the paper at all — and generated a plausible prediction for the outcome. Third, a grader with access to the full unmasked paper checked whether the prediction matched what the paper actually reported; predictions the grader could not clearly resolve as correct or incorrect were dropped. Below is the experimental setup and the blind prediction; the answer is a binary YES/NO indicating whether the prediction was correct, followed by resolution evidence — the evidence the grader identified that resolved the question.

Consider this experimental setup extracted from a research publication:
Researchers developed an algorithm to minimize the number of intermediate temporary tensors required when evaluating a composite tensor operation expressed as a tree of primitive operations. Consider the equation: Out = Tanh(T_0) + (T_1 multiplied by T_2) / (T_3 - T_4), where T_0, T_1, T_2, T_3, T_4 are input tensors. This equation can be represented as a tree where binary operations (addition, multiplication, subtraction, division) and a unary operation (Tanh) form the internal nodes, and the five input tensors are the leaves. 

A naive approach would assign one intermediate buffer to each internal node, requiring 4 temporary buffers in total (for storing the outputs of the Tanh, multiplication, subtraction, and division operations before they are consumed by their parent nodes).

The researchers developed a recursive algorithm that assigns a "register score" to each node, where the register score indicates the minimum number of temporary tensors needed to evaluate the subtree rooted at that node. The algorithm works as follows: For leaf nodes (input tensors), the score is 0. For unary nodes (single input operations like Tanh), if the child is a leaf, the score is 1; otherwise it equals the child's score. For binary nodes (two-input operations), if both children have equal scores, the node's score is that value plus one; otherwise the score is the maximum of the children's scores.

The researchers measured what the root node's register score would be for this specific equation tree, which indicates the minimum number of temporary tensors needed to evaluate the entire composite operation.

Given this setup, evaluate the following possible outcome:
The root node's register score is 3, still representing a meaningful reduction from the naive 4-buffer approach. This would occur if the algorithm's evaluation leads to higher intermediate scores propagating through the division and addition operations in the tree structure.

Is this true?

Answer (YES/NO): NO